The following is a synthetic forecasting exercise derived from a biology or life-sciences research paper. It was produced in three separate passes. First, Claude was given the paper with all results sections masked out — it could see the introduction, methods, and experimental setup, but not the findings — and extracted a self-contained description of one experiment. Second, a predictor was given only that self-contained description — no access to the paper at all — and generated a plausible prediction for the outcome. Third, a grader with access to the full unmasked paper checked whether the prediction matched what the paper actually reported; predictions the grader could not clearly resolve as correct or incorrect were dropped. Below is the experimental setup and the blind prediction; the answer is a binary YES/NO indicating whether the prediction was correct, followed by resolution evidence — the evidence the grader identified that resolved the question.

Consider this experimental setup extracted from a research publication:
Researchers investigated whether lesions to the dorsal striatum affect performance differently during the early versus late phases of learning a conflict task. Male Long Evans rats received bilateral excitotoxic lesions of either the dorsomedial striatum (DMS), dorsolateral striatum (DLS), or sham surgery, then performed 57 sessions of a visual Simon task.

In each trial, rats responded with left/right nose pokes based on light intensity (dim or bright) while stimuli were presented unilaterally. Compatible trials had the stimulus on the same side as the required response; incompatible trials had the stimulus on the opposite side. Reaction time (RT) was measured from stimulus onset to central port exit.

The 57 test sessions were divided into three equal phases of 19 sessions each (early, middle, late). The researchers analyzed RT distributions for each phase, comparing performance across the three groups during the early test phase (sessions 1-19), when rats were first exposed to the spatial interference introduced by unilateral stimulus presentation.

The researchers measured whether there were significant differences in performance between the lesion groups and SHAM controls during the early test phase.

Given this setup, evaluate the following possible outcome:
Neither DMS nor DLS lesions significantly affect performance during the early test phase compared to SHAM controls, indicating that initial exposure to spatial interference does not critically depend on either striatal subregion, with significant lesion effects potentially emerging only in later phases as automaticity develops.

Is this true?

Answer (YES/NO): YES